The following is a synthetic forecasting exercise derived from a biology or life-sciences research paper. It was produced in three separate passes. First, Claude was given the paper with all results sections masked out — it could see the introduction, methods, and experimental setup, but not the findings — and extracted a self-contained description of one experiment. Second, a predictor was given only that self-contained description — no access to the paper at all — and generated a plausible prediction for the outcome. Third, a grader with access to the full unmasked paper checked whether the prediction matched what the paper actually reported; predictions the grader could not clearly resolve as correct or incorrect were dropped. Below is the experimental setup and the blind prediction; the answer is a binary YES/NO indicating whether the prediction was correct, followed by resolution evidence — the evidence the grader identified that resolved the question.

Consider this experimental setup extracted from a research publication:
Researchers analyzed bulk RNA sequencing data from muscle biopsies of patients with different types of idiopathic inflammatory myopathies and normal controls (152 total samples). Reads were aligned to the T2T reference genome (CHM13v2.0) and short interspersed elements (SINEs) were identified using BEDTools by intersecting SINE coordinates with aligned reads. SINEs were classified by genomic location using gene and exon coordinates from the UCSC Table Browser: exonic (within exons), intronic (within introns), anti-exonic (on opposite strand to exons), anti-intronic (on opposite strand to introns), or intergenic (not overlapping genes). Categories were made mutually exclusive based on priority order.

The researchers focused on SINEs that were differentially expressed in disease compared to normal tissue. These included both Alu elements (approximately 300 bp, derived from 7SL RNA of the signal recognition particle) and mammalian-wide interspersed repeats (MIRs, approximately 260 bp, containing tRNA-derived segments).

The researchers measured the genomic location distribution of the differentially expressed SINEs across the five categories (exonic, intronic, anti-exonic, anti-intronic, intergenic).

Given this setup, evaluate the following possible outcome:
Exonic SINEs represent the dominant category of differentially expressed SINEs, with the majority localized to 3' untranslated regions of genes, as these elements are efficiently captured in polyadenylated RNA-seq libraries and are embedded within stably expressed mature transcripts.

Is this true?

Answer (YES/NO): NO